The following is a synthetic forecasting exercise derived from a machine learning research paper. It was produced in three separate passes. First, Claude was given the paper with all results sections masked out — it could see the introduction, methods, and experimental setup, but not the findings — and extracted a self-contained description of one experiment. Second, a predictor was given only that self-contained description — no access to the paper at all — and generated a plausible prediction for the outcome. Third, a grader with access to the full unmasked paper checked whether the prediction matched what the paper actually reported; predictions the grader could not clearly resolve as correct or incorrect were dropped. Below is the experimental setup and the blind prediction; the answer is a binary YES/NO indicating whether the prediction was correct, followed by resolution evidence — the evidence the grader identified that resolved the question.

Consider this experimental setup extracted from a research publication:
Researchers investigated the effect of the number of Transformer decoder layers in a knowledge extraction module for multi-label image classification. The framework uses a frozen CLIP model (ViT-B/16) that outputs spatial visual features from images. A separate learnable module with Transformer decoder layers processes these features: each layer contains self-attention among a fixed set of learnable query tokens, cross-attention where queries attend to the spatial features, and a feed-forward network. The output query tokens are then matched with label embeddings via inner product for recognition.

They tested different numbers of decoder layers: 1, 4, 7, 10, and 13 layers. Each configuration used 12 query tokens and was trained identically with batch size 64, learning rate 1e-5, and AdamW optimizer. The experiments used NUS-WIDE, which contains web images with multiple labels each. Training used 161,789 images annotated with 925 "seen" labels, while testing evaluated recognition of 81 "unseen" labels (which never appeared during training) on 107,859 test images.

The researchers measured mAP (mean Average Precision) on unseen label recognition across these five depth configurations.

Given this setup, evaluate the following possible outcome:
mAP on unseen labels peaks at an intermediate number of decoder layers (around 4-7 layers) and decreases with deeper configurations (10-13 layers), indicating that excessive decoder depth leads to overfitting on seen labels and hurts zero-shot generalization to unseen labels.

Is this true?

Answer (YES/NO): YES